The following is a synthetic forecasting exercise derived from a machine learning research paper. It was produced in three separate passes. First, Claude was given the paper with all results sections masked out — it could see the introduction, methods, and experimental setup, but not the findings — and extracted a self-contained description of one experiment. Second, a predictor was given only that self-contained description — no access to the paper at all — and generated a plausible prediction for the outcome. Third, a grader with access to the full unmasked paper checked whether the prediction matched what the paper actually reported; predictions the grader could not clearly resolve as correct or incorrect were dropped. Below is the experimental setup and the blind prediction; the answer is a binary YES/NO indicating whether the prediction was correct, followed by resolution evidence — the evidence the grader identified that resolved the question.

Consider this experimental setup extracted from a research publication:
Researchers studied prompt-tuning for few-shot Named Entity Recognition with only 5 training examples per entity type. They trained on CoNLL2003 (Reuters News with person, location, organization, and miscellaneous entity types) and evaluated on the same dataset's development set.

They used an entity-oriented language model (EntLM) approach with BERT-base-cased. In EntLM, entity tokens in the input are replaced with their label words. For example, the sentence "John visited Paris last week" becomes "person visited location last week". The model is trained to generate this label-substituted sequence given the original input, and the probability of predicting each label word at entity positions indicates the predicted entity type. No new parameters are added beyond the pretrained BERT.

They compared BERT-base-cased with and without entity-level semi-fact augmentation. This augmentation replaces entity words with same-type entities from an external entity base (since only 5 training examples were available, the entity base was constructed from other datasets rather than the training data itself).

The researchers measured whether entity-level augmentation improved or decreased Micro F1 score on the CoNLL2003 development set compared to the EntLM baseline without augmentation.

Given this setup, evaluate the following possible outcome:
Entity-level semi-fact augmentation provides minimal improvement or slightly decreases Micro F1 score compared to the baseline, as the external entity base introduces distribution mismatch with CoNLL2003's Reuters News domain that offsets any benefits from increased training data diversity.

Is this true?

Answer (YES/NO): NO